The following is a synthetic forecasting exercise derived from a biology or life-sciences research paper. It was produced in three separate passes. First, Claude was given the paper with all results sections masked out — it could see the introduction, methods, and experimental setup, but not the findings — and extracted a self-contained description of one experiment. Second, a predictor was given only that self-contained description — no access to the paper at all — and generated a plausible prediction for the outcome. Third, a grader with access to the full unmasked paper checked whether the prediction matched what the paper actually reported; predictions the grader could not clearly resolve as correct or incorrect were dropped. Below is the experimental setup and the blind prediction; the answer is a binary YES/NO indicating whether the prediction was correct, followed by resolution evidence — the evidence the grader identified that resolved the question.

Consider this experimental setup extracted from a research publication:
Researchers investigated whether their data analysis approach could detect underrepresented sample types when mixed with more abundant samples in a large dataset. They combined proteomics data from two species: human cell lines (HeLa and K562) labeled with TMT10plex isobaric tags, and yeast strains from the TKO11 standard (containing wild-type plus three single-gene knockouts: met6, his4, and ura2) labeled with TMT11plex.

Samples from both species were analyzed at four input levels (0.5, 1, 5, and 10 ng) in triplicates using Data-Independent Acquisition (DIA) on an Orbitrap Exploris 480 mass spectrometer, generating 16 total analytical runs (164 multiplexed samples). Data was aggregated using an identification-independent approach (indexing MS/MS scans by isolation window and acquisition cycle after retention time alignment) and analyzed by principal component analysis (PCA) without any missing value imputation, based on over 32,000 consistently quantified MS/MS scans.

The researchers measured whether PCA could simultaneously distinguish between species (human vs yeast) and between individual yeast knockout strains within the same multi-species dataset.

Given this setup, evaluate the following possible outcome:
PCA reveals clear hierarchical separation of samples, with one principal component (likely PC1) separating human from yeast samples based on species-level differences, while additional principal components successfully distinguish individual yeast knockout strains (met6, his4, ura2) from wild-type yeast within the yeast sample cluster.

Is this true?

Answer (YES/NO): YES